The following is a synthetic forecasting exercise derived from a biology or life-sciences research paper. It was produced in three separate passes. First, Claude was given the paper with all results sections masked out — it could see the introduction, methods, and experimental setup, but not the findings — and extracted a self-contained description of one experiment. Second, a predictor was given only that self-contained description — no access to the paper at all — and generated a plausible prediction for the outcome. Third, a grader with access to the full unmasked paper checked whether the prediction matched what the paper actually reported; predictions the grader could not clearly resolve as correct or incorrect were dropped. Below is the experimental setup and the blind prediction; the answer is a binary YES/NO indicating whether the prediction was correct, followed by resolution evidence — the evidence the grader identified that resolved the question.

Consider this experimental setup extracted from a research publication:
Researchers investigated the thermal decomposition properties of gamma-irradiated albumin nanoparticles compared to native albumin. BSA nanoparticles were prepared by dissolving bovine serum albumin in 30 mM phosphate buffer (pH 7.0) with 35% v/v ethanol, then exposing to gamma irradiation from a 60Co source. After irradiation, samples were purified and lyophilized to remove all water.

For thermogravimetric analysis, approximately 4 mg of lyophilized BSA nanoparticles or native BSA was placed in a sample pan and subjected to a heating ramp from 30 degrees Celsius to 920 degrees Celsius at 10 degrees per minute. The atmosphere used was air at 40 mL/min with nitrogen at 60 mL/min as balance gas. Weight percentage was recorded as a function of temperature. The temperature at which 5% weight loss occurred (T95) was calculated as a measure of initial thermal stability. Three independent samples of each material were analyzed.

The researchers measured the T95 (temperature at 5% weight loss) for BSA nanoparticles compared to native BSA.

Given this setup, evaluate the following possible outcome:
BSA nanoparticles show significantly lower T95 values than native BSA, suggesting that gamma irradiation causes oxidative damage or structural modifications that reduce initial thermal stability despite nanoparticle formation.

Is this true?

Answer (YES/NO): YES